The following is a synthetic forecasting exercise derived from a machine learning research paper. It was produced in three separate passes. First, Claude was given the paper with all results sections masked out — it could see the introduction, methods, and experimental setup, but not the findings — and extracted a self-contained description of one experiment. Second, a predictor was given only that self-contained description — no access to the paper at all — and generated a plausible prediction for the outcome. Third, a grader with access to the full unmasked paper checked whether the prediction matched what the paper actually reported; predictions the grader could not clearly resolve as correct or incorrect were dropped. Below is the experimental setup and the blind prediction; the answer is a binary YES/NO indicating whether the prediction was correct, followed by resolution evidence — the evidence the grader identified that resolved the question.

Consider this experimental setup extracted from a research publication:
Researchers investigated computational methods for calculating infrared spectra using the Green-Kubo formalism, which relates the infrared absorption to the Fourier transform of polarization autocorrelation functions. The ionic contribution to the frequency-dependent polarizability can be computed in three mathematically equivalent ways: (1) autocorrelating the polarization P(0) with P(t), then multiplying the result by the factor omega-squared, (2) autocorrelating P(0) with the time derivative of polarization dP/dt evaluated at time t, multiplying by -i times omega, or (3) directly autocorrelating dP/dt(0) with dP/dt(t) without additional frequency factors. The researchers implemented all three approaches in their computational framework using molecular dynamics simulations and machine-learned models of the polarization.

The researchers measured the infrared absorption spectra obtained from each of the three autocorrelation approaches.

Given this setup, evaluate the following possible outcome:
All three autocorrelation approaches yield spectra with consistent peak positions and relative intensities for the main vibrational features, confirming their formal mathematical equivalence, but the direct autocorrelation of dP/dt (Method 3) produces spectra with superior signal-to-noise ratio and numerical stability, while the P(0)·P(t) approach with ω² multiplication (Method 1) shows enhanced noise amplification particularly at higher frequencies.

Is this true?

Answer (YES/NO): NO